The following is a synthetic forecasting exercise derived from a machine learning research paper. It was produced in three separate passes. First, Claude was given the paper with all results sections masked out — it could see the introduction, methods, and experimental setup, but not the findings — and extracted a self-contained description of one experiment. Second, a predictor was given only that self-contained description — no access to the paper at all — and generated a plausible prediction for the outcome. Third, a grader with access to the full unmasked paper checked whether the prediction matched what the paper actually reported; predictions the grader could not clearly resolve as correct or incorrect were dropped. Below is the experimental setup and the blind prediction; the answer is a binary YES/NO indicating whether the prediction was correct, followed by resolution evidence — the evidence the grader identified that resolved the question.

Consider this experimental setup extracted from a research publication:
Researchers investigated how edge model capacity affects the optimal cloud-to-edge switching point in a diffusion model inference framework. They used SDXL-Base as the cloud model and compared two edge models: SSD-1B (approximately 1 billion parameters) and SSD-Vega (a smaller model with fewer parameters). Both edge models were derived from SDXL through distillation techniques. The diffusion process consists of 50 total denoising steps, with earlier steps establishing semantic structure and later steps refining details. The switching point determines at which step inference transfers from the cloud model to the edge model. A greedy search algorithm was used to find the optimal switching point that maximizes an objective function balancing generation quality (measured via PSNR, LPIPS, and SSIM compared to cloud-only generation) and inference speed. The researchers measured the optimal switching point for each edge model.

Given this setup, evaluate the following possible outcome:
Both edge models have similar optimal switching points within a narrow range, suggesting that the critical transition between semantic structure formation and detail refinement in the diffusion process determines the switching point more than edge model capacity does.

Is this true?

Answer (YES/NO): NO